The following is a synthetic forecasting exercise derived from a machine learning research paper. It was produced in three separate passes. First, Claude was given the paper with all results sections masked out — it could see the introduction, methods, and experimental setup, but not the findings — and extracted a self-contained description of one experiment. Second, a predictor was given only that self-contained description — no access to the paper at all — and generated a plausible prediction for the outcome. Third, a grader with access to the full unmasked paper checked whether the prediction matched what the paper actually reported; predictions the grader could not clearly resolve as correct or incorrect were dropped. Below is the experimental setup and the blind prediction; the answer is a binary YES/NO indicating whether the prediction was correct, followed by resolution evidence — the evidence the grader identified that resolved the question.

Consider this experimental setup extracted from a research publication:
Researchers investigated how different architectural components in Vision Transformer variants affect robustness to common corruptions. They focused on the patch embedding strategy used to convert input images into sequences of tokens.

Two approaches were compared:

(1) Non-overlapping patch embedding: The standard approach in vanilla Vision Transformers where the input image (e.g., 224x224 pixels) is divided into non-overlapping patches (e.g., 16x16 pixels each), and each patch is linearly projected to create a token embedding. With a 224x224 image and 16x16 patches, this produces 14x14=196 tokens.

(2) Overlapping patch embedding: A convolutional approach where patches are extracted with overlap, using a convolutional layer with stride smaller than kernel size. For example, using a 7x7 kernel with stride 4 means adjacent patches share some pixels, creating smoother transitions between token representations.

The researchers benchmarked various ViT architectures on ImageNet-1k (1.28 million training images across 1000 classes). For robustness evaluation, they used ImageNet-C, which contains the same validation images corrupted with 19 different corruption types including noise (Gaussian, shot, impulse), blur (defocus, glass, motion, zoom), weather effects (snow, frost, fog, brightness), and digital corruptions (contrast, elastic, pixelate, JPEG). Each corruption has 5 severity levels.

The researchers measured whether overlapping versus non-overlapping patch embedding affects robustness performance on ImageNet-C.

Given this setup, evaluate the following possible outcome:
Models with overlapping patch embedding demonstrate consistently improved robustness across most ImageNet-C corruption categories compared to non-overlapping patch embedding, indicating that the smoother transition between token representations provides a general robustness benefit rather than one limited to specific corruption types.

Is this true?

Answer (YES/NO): NO